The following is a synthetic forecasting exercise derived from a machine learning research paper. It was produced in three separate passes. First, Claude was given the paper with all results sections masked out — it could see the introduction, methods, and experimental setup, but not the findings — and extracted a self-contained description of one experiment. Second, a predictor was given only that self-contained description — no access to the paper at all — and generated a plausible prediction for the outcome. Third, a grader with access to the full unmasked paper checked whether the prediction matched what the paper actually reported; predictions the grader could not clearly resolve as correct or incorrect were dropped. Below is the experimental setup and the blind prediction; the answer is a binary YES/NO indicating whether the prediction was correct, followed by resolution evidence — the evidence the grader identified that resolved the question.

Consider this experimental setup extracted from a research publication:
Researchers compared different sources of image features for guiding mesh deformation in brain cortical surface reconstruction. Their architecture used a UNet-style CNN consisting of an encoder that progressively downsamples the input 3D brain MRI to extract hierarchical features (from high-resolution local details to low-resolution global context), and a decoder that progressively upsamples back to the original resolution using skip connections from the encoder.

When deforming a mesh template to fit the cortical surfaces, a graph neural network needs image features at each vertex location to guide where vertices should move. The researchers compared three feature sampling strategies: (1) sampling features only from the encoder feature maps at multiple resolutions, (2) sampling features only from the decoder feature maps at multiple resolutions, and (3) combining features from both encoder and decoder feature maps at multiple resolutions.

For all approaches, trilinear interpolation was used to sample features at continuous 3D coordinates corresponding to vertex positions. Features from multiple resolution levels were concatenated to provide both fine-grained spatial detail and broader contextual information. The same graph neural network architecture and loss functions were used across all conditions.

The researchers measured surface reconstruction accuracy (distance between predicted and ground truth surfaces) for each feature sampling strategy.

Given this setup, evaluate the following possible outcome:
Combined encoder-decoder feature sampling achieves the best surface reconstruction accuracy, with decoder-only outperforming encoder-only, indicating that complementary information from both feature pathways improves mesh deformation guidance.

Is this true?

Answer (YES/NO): NO